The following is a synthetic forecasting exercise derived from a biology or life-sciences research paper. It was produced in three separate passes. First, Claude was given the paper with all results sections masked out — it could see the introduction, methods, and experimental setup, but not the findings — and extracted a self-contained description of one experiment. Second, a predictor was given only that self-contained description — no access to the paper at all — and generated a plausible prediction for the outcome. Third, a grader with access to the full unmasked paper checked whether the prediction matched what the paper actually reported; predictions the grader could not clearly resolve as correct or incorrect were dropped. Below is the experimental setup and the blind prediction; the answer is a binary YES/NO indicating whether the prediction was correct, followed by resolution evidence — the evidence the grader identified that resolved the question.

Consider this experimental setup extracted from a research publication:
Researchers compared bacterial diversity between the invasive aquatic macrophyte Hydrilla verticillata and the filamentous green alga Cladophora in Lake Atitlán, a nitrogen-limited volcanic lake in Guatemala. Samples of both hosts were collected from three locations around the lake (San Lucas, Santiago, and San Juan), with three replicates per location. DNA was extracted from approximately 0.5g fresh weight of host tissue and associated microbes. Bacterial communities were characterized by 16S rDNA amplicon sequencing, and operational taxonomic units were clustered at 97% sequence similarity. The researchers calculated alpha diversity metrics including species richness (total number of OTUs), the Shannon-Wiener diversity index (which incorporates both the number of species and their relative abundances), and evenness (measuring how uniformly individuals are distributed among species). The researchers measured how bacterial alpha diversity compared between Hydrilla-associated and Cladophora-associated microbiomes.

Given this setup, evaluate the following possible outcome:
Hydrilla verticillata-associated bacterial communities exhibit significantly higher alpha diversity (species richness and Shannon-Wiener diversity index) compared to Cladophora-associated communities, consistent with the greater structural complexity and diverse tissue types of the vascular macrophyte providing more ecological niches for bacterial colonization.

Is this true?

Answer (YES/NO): NO